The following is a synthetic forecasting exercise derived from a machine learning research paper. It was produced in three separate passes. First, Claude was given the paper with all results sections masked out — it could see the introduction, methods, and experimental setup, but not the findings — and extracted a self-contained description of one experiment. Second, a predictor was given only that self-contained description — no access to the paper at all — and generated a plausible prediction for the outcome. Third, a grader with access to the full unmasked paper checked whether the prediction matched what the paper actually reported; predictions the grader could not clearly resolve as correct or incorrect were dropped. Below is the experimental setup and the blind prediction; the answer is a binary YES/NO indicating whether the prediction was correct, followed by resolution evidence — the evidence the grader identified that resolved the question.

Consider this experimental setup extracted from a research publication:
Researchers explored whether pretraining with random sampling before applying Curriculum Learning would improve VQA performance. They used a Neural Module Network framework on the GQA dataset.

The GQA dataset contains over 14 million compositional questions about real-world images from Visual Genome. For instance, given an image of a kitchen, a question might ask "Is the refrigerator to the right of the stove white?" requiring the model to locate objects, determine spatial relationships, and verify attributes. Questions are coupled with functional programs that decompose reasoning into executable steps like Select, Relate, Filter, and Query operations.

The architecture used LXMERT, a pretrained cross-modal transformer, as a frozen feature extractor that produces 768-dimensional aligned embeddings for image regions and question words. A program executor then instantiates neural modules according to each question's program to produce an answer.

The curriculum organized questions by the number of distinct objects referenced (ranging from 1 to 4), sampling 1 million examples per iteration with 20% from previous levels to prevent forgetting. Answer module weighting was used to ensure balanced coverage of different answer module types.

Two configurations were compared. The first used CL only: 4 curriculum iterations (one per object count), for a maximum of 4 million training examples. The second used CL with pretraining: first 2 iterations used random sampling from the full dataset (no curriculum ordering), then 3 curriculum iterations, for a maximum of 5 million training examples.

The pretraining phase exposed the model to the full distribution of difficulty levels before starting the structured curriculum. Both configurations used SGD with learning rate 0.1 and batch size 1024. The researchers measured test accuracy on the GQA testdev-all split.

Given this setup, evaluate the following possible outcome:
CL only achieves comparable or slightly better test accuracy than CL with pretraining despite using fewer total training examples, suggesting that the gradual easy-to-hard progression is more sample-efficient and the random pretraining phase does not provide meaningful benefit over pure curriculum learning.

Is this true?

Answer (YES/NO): NO